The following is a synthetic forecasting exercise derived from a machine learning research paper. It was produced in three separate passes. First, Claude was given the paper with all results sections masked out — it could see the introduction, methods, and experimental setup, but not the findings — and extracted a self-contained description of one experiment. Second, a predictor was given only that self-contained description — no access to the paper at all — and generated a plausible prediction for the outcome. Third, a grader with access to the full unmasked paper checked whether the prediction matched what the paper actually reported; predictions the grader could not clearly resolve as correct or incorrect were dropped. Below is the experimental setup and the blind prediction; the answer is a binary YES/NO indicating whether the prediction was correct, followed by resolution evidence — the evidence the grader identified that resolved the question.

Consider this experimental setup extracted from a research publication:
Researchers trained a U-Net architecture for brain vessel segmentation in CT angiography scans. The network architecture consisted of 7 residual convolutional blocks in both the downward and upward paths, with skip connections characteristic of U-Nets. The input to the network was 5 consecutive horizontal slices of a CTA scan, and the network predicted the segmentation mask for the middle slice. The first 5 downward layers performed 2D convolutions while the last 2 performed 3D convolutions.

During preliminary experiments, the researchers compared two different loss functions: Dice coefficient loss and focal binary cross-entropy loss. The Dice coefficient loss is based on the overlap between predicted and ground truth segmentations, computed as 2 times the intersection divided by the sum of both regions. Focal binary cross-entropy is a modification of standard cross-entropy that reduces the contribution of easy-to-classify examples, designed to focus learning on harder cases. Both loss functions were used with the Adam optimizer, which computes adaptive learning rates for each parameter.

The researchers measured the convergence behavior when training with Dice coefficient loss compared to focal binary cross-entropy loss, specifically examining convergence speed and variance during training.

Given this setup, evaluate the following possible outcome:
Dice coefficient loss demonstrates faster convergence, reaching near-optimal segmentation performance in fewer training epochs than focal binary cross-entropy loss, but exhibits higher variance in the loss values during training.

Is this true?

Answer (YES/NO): NO